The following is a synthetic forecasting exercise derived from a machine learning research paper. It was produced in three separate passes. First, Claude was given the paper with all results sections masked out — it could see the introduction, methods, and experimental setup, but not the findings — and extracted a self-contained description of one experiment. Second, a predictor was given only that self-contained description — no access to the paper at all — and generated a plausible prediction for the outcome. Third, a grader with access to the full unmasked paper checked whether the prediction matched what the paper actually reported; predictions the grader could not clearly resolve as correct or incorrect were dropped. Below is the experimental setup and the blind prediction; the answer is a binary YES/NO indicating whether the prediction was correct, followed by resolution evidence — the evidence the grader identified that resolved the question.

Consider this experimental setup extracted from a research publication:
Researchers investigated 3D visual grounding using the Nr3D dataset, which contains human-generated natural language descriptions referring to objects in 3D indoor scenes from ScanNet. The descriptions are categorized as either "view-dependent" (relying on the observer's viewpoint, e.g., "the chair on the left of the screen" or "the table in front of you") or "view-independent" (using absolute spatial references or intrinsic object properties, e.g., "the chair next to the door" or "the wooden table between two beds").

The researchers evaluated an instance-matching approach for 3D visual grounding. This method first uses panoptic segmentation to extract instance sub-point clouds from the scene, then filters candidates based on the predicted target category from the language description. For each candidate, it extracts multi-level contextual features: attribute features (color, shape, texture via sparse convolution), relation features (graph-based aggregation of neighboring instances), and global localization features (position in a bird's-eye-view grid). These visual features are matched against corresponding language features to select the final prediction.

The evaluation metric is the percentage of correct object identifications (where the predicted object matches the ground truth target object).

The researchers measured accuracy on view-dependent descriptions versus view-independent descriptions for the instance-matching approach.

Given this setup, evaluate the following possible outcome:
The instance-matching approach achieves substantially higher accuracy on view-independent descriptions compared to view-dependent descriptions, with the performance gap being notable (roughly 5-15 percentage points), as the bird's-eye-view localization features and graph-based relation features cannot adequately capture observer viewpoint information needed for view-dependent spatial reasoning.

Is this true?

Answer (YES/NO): YES